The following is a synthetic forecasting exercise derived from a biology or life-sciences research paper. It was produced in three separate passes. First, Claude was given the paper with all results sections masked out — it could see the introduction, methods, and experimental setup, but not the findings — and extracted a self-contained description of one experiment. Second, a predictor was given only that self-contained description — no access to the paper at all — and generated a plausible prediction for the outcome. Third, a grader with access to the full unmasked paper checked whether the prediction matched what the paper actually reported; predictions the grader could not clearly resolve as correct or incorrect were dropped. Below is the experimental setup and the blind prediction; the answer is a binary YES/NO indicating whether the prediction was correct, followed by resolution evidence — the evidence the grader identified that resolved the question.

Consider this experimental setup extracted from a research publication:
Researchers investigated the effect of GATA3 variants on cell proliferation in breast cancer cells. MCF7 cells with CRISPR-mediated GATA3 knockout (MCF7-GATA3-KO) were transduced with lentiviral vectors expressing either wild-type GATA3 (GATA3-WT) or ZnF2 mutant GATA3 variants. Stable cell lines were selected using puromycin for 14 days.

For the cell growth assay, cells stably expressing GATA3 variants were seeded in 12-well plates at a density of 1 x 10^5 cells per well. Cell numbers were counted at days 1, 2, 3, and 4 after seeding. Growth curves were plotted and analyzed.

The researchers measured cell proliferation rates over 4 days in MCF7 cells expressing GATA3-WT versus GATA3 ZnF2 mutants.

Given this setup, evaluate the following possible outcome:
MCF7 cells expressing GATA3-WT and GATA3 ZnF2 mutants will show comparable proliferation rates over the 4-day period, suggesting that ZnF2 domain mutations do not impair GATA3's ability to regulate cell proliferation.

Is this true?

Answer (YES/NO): NO